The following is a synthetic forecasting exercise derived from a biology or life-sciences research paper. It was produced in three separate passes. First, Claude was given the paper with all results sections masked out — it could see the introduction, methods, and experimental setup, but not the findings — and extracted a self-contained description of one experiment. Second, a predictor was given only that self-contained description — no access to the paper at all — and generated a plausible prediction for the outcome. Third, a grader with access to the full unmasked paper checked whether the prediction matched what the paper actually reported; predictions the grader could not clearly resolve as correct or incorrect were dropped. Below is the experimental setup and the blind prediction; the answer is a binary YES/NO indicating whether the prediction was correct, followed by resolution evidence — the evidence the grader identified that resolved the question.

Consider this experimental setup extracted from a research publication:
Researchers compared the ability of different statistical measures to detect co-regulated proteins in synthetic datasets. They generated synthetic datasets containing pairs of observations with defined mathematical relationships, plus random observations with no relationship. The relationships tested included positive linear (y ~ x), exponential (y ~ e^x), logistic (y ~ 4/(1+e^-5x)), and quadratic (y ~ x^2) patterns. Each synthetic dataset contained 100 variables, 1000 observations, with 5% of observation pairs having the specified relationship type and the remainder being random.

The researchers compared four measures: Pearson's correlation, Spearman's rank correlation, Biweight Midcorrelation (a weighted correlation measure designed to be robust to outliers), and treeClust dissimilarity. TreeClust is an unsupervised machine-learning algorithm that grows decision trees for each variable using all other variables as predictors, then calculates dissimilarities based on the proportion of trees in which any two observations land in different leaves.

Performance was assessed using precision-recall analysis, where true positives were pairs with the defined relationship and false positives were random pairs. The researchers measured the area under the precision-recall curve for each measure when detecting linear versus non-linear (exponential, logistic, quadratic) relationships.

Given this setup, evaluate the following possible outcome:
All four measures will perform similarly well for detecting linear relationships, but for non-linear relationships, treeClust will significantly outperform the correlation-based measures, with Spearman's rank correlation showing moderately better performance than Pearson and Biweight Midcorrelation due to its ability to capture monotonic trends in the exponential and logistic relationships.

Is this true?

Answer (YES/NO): NO